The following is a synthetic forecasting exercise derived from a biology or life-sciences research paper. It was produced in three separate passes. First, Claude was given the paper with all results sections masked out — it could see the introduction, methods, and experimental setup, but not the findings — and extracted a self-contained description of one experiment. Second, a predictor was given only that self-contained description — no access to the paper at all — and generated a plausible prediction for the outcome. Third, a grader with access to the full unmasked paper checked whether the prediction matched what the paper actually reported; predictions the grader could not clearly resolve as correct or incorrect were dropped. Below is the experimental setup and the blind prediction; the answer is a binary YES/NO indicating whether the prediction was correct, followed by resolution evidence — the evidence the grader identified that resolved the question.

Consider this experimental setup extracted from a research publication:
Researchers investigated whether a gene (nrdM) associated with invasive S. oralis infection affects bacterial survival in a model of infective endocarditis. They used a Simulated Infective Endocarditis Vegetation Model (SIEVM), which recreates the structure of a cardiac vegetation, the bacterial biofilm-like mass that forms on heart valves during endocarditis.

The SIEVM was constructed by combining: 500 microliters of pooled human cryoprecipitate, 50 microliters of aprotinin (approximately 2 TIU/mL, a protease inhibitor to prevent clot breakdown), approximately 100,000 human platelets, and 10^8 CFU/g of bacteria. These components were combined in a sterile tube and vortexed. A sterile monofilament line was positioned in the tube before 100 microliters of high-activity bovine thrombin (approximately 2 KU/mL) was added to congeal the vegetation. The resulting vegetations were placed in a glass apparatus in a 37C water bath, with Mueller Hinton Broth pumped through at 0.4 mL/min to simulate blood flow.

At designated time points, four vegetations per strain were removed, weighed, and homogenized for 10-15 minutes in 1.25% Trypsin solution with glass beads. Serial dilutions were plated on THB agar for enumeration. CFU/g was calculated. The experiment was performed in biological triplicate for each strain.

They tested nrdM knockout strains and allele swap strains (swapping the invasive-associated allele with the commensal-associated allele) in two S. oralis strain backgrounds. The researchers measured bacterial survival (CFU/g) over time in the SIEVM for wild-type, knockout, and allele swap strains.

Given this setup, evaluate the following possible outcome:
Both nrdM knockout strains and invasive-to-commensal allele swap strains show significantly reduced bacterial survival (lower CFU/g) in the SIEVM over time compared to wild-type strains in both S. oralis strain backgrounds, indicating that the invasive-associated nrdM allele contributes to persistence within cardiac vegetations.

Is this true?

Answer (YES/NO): NO